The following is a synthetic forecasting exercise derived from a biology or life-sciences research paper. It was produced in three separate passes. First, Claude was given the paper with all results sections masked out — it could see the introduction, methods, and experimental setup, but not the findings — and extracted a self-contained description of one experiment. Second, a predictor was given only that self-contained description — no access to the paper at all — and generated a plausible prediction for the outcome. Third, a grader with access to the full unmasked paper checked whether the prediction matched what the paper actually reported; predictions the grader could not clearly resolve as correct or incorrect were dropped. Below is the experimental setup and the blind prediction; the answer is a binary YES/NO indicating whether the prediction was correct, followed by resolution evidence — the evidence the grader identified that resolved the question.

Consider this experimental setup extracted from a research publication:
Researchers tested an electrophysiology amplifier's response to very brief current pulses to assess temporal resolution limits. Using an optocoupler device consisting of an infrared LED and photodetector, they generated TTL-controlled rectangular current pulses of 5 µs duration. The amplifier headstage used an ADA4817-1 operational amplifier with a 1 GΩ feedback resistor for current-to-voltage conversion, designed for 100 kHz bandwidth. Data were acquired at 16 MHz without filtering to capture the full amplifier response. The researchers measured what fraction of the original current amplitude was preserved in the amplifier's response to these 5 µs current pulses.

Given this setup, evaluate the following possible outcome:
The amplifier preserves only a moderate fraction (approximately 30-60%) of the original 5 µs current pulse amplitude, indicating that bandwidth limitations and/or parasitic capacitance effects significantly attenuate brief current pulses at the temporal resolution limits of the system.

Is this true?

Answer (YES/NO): YES